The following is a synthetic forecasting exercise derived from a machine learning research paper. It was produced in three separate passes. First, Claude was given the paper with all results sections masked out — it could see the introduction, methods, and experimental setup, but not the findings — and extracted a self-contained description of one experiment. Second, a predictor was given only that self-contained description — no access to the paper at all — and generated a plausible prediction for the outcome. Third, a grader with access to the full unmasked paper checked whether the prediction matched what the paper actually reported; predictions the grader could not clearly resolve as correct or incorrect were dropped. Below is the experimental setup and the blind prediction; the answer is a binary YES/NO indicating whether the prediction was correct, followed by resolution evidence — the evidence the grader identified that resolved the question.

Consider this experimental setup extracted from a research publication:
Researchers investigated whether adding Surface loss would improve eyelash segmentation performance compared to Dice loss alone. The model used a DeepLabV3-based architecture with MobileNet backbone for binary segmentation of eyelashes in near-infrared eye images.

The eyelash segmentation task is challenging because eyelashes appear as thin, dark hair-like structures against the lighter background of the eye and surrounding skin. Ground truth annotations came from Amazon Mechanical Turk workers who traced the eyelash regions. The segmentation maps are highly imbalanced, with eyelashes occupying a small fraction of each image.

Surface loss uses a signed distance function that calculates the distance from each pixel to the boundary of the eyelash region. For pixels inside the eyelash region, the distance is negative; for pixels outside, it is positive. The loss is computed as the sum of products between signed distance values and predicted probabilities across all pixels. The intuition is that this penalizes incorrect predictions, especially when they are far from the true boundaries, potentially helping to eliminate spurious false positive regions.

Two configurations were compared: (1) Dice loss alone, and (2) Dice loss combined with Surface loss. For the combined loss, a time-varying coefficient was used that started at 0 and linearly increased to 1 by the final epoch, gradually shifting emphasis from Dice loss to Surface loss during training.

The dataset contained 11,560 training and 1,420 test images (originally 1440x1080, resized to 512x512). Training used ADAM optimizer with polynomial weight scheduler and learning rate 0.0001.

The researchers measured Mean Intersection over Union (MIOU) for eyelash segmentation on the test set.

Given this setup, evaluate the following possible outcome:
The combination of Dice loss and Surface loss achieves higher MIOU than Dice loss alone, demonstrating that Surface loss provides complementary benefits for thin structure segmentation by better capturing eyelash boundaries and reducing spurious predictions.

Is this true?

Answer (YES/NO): NO